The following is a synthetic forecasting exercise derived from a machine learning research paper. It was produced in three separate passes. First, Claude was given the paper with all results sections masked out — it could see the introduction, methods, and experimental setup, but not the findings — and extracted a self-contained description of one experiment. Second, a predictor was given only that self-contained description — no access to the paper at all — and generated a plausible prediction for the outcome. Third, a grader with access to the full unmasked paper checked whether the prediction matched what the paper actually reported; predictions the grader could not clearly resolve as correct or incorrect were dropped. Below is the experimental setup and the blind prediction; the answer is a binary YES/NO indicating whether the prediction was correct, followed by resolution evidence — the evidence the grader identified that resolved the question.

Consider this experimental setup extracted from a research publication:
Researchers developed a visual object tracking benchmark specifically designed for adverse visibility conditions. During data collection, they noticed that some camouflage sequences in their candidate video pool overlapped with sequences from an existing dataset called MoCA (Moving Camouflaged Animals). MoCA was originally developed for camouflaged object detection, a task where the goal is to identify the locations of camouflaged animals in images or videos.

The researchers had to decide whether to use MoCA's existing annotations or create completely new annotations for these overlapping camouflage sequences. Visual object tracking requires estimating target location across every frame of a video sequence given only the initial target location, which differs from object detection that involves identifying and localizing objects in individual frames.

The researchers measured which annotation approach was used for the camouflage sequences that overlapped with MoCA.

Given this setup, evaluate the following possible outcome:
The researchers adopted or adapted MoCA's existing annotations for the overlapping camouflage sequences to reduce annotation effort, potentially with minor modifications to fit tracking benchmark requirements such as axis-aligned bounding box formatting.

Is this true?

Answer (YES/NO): NO